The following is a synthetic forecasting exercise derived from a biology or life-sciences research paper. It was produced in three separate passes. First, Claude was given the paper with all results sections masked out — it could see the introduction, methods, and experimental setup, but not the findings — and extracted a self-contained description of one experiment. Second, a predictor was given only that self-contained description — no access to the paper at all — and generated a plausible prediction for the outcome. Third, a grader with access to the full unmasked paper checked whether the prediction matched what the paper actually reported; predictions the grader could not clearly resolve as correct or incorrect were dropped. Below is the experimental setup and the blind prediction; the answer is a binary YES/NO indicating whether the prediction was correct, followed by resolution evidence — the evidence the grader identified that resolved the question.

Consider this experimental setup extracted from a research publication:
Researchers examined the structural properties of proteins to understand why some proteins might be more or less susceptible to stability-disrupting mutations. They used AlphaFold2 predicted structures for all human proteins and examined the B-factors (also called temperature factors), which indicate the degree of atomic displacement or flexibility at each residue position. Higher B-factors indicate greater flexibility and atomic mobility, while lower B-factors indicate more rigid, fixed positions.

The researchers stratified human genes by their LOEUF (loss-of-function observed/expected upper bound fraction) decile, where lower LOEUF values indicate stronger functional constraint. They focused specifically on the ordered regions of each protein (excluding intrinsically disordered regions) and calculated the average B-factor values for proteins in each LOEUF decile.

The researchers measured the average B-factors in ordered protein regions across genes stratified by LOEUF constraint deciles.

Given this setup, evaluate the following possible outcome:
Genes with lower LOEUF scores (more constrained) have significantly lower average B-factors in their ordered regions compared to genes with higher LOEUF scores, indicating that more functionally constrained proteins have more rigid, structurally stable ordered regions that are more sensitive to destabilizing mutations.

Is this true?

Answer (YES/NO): NO